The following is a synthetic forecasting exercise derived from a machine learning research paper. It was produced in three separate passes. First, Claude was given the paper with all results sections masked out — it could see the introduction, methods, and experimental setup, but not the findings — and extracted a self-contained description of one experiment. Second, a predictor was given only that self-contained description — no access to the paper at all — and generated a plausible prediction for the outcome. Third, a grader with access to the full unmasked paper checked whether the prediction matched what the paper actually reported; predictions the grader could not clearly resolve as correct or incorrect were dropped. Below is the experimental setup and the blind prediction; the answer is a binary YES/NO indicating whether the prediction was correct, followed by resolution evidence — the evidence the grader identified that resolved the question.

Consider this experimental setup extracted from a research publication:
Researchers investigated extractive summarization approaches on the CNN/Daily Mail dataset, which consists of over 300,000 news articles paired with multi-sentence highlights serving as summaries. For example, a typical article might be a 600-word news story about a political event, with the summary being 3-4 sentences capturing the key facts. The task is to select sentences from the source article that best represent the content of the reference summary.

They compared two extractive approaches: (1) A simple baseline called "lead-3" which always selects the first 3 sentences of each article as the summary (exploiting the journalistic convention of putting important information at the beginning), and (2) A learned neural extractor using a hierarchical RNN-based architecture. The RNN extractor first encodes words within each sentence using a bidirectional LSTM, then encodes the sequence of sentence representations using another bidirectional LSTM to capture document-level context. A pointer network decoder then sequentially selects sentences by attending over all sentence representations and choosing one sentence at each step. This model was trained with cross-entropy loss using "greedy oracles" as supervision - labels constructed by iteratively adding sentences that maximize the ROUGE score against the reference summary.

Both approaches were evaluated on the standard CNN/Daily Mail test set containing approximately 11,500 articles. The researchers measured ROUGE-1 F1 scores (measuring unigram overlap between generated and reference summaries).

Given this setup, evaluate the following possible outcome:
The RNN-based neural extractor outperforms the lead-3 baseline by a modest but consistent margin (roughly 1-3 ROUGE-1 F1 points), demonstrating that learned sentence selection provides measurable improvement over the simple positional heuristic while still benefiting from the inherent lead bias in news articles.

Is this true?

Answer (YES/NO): NO